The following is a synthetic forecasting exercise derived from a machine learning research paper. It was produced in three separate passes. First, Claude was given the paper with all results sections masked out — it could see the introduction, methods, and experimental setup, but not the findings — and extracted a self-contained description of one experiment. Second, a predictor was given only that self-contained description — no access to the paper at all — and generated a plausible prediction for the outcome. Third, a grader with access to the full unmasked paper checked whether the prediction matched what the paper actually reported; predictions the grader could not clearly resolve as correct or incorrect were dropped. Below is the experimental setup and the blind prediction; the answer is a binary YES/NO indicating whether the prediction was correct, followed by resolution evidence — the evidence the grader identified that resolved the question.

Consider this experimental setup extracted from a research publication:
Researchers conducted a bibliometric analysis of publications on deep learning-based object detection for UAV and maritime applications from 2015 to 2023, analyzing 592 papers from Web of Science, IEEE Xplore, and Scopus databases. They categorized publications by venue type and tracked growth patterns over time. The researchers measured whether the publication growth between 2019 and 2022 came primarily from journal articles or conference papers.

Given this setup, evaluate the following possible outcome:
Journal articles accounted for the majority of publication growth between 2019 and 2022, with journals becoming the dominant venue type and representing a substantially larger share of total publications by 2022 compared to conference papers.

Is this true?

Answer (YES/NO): NO